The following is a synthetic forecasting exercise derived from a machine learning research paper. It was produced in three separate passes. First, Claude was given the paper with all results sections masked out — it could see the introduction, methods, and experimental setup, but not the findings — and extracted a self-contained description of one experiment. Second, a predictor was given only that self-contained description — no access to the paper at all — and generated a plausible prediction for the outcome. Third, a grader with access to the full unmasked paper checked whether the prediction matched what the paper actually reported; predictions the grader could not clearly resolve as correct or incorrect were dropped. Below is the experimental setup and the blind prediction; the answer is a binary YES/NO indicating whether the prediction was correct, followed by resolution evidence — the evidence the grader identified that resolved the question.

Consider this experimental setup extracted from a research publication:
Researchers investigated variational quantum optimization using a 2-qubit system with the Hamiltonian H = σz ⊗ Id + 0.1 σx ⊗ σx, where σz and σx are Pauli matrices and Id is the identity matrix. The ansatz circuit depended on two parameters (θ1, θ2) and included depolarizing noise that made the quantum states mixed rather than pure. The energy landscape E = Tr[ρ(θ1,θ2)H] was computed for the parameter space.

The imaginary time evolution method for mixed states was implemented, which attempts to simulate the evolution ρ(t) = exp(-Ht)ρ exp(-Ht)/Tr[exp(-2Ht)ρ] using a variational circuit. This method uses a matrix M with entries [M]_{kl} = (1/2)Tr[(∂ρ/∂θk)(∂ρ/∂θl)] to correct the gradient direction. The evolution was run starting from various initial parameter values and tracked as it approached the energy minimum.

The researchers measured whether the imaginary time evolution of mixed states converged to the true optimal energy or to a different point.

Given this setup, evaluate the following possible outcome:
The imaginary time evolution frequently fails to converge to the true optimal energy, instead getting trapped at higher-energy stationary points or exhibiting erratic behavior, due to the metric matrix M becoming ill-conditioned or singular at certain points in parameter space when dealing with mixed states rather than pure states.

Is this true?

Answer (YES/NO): NO